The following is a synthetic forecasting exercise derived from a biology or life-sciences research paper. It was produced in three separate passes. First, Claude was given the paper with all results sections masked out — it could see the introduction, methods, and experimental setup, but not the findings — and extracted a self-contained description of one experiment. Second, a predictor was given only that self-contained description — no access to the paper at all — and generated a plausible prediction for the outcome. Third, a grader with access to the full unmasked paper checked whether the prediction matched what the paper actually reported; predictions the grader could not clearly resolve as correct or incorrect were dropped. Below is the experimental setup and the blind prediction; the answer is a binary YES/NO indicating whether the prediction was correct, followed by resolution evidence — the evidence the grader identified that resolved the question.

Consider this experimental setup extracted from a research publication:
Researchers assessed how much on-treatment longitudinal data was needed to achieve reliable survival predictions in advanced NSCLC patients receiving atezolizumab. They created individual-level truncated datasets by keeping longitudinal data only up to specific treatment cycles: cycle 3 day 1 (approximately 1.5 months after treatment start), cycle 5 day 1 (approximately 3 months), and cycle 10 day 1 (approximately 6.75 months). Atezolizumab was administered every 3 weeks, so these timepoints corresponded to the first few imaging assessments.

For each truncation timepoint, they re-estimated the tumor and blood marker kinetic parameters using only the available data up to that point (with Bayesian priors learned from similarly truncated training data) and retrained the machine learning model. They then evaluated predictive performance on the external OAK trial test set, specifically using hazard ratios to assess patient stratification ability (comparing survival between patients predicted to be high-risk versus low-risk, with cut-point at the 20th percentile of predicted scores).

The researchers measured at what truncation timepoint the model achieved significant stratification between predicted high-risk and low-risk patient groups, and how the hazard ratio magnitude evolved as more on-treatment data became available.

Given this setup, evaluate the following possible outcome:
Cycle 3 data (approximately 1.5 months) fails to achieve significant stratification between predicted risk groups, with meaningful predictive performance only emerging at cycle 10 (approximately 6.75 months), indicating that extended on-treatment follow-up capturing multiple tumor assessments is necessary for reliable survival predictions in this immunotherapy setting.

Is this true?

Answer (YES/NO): NO